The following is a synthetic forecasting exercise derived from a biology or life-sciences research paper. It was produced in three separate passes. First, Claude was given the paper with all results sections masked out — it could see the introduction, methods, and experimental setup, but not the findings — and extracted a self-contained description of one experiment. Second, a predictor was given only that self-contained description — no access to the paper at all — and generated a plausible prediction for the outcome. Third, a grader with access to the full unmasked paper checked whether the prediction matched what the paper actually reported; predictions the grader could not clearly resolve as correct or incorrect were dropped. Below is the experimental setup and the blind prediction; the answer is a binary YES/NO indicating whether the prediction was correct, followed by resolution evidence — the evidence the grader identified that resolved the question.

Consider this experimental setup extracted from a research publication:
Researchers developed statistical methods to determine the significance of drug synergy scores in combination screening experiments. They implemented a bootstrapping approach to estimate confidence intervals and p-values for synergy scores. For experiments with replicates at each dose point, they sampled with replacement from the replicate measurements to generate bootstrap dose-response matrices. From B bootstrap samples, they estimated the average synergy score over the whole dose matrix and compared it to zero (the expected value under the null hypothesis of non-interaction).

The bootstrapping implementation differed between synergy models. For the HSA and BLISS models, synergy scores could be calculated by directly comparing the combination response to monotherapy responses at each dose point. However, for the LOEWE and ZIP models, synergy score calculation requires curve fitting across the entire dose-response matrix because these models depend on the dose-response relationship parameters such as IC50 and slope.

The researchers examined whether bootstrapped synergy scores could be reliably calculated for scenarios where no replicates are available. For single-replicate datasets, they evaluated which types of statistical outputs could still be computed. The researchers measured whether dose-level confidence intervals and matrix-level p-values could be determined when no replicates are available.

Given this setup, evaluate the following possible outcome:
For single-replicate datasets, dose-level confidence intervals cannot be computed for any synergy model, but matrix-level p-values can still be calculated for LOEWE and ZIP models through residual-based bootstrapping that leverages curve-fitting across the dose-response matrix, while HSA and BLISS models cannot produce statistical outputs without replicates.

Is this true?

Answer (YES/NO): NO